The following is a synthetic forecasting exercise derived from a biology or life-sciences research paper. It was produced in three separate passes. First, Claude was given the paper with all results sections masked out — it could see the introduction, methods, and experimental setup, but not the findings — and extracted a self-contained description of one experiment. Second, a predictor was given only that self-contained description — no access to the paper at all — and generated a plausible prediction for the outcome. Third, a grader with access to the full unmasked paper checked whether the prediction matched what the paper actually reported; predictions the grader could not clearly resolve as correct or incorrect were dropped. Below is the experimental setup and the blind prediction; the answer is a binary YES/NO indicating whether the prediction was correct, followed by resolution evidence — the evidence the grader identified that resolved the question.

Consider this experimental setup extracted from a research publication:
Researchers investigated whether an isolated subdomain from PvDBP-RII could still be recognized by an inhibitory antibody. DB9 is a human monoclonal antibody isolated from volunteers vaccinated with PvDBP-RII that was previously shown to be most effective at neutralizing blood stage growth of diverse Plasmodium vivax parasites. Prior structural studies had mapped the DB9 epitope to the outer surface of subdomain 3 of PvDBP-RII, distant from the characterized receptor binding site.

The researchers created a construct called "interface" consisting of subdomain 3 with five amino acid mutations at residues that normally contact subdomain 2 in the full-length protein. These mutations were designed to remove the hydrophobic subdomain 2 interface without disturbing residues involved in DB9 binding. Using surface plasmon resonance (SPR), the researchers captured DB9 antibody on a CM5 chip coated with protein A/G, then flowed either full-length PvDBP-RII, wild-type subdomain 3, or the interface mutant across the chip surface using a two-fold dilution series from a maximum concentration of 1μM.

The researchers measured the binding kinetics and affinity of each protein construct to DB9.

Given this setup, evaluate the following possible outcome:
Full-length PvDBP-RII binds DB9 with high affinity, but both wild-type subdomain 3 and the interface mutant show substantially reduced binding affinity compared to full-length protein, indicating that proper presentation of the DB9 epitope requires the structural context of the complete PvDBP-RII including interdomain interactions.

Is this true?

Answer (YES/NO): NO